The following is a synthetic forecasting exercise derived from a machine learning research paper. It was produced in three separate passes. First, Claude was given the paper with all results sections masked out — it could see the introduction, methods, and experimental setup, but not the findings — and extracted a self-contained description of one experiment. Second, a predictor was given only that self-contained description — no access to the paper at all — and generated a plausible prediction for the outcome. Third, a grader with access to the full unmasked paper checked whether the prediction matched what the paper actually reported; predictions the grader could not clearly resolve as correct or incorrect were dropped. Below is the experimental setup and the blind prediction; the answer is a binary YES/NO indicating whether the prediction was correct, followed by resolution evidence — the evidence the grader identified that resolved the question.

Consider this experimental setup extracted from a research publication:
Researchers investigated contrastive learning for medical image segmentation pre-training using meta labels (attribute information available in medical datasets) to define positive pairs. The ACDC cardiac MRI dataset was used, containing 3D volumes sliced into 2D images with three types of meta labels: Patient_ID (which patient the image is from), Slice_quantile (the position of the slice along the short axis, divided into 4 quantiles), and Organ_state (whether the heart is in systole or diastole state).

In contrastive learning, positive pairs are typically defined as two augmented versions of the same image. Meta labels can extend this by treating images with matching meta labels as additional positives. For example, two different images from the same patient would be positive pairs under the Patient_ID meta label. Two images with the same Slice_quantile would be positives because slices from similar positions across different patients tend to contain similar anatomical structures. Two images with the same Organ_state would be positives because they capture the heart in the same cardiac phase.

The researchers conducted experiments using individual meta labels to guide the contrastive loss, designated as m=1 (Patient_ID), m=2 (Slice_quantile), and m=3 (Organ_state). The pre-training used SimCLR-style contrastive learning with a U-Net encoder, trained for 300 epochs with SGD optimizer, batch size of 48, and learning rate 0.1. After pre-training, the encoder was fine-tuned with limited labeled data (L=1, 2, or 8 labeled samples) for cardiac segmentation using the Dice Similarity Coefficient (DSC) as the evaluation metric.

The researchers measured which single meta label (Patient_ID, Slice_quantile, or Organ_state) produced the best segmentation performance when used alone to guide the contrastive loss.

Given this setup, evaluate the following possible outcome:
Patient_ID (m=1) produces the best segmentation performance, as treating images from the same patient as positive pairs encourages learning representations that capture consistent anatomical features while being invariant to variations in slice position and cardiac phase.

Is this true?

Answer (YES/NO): NO